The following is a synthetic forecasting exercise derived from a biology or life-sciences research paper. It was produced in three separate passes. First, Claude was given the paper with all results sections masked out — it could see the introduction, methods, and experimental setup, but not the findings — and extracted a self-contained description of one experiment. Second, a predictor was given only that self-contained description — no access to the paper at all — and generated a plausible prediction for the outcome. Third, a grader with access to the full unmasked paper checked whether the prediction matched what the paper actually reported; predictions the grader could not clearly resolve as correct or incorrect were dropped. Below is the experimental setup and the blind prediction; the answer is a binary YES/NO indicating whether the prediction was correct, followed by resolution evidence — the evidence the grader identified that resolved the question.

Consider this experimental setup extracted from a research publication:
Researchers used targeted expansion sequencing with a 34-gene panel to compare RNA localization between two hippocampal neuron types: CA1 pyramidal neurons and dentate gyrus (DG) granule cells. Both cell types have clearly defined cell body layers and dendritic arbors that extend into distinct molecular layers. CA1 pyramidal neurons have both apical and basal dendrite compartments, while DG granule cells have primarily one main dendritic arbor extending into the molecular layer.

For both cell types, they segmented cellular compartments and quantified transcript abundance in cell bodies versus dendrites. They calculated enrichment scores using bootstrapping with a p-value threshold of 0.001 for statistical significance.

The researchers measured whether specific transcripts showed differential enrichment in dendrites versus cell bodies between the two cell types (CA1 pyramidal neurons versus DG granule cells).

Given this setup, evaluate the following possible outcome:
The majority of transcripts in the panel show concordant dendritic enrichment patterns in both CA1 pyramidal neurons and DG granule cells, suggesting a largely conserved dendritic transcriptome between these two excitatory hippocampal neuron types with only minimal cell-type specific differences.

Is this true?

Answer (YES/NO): YES